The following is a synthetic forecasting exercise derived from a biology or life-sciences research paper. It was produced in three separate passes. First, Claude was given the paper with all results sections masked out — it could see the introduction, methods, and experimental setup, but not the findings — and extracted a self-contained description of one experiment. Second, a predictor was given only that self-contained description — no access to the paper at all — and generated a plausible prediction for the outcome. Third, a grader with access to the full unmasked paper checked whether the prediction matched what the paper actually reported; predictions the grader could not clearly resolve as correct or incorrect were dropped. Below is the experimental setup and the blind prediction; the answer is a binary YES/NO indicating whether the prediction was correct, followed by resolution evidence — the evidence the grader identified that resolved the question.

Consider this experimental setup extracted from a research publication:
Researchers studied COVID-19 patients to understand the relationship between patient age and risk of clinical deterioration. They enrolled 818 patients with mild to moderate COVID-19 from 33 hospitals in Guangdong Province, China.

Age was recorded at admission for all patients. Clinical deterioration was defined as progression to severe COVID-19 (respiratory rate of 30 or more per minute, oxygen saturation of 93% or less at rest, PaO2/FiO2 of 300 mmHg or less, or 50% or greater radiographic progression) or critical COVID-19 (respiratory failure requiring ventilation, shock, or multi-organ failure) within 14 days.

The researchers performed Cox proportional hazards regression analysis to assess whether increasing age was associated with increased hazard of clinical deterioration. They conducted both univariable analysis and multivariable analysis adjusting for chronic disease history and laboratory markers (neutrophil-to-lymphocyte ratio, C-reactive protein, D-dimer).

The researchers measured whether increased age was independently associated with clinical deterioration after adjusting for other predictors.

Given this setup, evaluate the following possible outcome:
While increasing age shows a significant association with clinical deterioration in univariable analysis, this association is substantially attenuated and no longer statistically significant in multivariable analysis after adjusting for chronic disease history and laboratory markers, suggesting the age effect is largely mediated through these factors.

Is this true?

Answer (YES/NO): NO